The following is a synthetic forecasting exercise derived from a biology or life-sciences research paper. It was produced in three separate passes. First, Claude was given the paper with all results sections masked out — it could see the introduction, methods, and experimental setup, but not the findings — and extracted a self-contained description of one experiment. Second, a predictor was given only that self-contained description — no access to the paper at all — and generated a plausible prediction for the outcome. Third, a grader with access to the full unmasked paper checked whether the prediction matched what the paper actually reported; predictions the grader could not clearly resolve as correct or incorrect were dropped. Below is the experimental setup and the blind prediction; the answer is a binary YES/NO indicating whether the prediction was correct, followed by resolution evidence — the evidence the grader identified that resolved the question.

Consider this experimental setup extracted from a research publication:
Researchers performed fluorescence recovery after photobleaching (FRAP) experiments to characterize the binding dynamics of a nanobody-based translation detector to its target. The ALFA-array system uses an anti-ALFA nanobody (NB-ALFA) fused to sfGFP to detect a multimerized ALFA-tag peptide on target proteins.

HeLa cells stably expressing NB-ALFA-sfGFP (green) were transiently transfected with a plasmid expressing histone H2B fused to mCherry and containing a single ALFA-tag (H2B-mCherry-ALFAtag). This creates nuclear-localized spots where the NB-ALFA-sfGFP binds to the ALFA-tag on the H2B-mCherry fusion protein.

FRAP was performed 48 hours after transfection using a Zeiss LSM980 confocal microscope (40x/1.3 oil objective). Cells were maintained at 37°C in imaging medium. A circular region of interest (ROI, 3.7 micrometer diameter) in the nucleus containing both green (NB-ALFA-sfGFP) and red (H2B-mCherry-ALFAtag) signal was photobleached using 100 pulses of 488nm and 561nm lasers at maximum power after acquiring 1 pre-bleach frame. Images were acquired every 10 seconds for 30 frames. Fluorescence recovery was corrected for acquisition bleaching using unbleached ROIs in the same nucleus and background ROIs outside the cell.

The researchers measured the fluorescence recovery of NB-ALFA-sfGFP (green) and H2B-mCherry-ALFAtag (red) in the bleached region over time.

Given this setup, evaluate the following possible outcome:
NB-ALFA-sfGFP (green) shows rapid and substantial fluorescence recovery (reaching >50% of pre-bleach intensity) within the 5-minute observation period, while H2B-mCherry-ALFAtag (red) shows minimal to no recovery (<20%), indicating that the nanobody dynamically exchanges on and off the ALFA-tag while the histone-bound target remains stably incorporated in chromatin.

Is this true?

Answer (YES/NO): NO